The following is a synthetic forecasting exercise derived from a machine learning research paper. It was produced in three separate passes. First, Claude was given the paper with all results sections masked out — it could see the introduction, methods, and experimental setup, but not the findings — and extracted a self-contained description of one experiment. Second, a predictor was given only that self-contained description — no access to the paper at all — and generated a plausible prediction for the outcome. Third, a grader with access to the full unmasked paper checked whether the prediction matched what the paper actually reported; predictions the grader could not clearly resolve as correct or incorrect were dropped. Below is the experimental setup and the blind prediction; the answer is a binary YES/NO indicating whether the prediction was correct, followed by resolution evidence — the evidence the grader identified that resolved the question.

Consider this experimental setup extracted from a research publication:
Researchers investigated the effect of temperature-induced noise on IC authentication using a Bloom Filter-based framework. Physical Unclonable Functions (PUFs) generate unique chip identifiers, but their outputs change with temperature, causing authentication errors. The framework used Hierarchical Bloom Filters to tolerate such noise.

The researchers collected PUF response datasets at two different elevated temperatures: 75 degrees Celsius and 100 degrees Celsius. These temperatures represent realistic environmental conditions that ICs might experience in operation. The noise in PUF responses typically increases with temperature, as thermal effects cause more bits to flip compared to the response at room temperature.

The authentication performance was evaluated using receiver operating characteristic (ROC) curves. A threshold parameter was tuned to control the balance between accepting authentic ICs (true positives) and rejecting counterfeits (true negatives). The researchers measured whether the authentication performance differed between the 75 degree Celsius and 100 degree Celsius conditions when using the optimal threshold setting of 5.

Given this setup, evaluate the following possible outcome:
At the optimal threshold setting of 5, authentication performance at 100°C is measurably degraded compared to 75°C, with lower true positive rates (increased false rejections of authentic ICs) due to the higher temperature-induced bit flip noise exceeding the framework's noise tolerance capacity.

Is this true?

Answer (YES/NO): NO